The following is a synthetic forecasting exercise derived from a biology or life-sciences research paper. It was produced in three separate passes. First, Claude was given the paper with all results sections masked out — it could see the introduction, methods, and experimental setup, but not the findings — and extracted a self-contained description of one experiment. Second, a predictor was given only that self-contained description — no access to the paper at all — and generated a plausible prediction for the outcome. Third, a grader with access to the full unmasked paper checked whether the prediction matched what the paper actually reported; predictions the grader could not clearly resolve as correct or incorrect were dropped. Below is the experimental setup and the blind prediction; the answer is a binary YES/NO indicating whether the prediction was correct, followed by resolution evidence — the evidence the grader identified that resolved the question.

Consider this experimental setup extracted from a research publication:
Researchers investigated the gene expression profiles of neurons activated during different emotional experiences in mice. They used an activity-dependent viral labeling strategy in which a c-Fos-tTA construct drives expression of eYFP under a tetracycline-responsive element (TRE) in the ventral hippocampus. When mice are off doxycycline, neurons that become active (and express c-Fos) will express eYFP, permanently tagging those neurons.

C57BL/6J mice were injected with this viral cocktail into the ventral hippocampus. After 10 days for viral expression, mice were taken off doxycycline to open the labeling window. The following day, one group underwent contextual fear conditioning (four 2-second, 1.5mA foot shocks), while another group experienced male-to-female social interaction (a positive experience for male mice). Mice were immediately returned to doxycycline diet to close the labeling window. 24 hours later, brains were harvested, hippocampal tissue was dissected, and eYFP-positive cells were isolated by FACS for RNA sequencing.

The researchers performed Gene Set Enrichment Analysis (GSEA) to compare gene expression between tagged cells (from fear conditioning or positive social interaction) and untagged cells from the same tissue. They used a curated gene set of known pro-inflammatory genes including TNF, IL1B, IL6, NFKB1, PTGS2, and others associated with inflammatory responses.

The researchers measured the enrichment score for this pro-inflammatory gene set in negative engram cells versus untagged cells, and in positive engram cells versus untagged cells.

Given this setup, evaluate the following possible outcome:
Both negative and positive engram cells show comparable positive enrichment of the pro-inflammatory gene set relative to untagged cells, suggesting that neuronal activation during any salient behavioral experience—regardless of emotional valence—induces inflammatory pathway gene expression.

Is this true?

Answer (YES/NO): NO